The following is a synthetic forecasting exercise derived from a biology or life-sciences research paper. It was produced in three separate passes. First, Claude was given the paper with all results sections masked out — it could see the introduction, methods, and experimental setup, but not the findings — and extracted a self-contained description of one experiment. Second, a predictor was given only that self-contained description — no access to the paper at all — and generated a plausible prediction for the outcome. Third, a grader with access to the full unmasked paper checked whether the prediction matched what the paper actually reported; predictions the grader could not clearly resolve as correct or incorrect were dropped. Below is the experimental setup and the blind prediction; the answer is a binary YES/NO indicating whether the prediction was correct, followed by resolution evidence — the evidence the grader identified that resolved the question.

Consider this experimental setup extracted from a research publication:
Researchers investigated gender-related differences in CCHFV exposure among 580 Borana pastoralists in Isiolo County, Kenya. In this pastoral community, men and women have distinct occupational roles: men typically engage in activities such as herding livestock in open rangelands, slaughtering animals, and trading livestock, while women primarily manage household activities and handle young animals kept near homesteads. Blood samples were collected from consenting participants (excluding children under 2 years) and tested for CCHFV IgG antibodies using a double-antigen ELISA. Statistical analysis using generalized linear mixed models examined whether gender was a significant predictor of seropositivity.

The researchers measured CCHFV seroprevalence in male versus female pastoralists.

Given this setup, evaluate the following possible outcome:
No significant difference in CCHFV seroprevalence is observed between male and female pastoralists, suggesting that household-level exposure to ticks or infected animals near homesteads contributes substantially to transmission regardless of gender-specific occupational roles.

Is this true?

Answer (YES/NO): NO